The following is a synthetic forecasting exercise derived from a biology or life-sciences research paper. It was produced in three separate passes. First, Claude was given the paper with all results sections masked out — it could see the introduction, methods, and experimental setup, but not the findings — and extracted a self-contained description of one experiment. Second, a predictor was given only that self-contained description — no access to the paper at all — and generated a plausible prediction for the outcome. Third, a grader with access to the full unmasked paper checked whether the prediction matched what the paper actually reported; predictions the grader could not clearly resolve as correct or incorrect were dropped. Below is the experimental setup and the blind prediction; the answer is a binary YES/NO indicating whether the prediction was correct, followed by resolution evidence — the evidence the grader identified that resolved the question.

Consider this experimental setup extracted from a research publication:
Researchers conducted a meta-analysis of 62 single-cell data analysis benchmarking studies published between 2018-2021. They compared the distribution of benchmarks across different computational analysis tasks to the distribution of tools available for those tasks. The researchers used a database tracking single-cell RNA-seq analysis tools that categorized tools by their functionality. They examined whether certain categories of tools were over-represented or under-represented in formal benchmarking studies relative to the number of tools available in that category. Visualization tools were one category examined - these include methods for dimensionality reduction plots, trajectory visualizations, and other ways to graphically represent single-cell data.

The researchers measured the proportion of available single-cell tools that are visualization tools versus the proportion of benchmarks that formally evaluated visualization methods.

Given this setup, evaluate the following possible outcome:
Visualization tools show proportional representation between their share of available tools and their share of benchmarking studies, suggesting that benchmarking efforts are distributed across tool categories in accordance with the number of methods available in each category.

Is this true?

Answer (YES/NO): NO